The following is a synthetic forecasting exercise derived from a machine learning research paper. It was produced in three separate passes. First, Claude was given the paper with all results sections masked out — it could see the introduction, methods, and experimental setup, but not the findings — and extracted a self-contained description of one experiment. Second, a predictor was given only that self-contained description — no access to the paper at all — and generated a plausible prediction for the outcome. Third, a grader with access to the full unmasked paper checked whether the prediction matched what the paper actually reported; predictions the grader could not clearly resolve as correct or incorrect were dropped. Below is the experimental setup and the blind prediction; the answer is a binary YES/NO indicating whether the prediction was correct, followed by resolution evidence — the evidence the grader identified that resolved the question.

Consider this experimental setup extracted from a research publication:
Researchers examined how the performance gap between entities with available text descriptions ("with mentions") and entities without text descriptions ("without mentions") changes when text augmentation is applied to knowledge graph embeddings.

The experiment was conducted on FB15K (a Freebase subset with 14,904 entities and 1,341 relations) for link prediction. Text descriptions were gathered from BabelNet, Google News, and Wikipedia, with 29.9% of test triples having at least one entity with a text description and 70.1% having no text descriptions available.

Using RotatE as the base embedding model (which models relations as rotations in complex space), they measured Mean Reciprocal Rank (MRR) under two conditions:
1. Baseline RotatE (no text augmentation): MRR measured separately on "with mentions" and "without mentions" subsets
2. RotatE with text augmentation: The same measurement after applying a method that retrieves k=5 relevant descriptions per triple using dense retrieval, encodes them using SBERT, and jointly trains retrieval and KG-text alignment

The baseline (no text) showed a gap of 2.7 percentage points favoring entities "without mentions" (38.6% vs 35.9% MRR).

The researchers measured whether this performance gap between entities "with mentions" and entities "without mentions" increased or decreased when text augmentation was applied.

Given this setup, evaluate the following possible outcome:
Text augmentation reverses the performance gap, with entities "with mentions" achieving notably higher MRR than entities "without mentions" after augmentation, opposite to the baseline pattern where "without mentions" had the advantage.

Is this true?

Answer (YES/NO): NO